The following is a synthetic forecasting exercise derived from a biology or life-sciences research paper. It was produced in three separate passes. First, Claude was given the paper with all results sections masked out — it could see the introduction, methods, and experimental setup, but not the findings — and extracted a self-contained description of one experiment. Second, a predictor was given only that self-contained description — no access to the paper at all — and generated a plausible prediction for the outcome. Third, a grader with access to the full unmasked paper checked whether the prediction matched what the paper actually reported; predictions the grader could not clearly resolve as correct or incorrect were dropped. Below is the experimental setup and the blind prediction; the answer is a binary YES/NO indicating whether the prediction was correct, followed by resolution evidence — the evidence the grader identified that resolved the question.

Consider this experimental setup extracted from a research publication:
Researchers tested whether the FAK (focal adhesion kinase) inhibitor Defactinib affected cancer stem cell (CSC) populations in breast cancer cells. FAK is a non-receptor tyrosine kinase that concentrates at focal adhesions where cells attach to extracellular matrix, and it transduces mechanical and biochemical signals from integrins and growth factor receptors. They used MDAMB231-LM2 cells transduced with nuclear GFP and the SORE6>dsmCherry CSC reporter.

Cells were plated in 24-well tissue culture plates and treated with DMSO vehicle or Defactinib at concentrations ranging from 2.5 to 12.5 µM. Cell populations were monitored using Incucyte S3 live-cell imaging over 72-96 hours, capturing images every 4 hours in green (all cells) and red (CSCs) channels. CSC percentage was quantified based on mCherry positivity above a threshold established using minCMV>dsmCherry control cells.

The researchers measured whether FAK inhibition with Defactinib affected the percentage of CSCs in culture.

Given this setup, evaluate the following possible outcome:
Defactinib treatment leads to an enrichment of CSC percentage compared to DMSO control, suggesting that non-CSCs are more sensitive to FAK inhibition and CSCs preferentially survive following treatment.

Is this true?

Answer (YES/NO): NO